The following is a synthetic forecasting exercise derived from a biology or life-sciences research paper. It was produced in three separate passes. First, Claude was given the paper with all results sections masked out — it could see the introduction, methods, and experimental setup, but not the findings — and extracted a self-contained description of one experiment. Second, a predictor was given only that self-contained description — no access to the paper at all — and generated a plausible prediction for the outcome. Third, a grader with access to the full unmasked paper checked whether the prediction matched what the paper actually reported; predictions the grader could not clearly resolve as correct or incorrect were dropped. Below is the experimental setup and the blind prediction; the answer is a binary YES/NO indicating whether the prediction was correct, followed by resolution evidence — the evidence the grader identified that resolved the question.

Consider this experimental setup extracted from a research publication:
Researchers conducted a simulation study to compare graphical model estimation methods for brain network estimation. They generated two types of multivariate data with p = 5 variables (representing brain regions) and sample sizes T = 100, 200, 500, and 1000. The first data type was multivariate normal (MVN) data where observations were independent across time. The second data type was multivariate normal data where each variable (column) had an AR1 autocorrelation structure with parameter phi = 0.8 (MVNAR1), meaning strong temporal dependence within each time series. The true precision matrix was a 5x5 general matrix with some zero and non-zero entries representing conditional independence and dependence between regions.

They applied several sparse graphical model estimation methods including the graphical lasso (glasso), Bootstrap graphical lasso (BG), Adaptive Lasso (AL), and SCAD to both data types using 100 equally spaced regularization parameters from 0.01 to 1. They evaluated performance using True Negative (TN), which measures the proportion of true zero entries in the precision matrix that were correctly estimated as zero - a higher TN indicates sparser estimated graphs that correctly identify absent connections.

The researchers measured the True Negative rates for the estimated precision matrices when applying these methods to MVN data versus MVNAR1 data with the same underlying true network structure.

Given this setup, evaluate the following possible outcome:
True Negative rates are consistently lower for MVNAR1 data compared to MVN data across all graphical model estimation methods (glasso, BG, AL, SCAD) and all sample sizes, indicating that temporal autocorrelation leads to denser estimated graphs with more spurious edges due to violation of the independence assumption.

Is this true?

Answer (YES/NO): NO